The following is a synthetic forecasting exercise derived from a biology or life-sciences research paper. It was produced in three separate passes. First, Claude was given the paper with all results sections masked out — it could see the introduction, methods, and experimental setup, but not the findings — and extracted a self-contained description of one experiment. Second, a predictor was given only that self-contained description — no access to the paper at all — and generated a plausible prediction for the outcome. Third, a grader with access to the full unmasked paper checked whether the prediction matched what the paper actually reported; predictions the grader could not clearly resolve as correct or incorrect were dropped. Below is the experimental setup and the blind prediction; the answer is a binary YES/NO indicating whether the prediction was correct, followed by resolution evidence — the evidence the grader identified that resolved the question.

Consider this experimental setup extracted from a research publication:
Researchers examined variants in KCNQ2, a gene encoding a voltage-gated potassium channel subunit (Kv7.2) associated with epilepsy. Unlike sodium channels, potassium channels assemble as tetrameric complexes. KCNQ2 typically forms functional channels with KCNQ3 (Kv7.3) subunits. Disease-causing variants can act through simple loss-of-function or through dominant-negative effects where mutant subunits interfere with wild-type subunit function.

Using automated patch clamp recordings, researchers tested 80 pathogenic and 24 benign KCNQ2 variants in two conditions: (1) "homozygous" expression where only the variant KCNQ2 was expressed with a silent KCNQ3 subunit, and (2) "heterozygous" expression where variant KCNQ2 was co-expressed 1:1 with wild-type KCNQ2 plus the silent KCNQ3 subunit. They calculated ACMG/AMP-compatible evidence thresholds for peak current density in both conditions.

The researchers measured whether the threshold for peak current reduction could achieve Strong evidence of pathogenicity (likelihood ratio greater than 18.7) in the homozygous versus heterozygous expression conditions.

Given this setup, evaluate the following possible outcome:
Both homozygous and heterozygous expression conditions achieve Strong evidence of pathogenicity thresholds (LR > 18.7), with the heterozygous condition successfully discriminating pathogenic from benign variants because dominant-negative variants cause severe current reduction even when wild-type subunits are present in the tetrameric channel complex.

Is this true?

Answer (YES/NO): YES